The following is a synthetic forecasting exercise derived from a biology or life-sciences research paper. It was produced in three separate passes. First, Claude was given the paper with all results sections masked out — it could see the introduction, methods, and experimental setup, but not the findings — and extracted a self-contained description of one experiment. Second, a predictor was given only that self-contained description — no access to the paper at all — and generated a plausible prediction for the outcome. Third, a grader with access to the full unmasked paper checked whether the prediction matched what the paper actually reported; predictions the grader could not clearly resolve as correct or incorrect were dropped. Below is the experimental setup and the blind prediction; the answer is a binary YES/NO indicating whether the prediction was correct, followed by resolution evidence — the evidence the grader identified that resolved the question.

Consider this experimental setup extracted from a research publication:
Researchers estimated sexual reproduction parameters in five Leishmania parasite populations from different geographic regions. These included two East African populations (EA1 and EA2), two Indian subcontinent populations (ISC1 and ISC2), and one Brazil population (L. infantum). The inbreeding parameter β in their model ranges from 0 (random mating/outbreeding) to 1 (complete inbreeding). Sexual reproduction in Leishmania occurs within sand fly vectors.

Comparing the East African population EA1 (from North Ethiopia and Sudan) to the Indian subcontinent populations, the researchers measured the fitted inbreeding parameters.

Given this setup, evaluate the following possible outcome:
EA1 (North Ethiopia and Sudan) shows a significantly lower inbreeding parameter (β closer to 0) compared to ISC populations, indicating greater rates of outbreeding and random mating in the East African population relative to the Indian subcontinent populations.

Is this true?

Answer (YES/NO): YES